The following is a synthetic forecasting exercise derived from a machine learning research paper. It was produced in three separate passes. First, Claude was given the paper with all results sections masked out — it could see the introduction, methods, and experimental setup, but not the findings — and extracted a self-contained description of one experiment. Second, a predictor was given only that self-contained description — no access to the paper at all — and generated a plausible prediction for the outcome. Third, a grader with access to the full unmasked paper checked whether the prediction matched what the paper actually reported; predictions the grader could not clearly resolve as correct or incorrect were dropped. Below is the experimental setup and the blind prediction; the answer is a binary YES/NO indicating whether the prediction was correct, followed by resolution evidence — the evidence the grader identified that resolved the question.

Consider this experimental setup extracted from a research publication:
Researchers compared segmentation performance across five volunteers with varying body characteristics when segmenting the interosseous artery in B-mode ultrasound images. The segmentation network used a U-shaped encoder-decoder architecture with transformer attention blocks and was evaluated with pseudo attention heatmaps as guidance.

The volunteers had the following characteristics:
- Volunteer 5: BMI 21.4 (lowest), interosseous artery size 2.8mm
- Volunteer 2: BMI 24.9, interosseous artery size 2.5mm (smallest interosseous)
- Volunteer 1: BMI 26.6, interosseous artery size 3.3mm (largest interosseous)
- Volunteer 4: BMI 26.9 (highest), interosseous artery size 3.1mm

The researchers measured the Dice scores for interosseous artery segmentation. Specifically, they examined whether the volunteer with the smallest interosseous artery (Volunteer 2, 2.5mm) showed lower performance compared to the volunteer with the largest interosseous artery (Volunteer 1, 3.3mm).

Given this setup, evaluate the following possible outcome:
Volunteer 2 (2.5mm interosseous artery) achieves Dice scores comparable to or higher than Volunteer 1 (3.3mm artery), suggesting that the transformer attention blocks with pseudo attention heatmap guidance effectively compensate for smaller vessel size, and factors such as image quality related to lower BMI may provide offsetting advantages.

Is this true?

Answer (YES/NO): YES